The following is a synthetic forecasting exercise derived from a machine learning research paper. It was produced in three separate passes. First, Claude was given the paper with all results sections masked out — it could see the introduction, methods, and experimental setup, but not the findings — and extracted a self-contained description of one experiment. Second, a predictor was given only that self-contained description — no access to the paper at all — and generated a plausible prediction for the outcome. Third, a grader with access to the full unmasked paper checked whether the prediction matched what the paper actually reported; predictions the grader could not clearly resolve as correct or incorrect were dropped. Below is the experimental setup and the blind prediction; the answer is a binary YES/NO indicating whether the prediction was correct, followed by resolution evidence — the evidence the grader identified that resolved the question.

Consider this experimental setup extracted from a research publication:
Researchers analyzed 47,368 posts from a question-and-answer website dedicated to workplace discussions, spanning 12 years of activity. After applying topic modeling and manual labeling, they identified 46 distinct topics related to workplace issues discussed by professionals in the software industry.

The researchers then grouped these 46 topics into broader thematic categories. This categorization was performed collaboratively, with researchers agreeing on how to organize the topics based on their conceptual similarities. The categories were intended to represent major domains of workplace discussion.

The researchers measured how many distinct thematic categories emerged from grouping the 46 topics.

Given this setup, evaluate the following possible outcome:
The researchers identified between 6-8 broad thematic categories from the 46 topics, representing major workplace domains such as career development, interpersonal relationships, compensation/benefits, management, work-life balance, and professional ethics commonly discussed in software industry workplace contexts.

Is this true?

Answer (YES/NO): YES